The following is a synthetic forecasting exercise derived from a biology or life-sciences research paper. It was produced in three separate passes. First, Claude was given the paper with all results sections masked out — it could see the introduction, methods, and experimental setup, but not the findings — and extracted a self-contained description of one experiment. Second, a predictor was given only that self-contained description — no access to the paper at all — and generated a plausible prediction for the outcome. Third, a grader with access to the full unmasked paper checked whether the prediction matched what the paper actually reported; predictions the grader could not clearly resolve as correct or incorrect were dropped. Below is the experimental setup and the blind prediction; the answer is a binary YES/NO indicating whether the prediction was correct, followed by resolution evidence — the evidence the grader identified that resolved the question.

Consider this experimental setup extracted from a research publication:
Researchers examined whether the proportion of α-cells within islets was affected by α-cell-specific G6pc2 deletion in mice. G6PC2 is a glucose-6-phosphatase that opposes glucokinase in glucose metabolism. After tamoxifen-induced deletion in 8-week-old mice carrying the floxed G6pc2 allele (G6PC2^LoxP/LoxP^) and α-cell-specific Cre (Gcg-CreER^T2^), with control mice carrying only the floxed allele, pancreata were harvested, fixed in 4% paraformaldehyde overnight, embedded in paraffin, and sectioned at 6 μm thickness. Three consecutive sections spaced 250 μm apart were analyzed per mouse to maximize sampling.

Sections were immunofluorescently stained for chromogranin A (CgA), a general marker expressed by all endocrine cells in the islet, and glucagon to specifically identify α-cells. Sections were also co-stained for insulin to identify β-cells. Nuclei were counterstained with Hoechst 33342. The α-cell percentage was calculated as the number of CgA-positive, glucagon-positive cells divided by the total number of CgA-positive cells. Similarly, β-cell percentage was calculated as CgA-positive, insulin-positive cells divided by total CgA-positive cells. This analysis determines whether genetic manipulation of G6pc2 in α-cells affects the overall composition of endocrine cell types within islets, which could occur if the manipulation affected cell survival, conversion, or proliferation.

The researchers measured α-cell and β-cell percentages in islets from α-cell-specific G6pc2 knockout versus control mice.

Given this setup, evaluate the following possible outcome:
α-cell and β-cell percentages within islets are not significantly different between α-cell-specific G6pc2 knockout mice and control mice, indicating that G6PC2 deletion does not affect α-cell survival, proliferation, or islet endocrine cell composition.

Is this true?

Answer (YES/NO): YES